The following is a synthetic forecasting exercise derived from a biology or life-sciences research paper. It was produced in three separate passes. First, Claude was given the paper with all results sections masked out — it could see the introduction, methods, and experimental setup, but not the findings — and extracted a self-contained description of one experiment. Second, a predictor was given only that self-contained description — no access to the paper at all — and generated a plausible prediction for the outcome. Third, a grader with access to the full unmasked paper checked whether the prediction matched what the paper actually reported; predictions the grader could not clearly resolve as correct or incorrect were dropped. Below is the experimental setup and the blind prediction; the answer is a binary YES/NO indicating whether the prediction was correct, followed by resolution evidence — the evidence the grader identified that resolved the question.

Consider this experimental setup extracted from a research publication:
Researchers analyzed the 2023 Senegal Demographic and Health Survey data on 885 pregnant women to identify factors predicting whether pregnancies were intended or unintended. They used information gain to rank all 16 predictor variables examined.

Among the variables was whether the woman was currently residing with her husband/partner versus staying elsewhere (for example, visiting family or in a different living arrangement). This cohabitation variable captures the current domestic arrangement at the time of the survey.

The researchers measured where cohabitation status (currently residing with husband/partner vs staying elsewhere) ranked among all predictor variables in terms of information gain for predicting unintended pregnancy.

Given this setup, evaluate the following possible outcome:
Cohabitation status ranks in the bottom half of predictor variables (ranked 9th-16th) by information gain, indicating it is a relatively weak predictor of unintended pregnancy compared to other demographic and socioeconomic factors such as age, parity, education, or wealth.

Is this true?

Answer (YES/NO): NO